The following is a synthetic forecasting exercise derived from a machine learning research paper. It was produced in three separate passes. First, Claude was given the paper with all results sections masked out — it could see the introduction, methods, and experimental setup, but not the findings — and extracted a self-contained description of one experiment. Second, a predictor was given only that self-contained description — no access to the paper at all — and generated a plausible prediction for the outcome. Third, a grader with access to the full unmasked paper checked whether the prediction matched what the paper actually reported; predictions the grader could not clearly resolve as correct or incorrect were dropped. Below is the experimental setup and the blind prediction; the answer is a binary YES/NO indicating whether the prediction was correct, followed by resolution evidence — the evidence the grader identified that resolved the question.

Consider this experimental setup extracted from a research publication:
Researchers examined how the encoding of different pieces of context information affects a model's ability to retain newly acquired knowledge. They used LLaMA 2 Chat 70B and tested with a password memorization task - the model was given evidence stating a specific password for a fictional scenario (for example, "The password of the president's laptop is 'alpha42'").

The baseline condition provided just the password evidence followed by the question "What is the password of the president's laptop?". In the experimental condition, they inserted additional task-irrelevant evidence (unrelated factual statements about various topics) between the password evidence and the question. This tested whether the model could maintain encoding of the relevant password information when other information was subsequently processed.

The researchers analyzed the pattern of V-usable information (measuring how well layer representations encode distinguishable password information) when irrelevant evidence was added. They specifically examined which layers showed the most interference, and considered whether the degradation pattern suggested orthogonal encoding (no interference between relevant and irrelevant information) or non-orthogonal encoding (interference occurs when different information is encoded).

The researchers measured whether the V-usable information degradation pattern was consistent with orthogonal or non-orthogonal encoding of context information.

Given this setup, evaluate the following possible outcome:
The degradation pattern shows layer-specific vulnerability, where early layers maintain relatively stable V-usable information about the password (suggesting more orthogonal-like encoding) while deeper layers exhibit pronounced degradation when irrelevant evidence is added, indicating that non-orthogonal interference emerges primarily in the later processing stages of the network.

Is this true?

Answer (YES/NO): NO